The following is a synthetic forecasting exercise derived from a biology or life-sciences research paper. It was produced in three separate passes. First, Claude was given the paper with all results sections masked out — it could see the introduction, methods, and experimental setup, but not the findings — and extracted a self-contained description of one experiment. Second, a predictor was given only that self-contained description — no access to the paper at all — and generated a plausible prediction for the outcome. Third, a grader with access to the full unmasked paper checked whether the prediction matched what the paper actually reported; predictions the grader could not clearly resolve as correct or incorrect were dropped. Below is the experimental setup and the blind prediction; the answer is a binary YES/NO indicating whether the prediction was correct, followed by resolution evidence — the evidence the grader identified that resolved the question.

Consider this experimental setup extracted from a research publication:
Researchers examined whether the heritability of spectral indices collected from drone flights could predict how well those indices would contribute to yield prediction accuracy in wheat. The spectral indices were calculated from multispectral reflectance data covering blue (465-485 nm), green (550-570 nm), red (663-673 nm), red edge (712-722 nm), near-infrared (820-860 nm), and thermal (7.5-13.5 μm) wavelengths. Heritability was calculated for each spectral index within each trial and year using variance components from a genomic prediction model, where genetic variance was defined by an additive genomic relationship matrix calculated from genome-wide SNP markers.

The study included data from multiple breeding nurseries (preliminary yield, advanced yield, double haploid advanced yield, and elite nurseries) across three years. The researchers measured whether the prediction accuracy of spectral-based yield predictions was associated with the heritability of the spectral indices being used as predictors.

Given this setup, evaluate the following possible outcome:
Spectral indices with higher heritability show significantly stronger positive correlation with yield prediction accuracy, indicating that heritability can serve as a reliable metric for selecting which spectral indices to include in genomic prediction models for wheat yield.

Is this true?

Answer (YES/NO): NO